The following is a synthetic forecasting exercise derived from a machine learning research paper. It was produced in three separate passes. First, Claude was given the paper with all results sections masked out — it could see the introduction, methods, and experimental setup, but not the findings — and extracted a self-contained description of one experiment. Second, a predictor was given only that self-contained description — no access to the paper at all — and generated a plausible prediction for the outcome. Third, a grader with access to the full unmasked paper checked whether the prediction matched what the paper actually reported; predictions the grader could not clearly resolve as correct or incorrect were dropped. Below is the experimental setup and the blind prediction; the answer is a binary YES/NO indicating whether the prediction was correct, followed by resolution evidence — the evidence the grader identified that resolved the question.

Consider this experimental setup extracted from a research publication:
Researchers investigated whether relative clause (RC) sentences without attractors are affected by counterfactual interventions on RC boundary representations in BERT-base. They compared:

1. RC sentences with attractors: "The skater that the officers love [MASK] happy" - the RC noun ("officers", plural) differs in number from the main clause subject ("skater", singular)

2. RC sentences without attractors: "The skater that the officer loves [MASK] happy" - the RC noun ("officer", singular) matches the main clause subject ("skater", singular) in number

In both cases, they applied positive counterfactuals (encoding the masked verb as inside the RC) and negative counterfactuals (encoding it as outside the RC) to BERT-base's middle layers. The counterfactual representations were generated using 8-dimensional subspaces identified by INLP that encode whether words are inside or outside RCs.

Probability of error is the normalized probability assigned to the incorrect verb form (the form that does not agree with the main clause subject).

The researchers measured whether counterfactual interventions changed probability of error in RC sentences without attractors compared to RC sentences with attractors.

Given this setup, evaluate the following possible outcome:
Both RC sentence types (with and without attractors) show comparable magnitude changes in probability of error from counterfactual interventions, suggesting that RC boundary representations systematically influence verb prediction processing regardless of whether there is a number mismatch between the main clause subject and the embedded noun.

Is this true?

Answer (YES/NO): NO